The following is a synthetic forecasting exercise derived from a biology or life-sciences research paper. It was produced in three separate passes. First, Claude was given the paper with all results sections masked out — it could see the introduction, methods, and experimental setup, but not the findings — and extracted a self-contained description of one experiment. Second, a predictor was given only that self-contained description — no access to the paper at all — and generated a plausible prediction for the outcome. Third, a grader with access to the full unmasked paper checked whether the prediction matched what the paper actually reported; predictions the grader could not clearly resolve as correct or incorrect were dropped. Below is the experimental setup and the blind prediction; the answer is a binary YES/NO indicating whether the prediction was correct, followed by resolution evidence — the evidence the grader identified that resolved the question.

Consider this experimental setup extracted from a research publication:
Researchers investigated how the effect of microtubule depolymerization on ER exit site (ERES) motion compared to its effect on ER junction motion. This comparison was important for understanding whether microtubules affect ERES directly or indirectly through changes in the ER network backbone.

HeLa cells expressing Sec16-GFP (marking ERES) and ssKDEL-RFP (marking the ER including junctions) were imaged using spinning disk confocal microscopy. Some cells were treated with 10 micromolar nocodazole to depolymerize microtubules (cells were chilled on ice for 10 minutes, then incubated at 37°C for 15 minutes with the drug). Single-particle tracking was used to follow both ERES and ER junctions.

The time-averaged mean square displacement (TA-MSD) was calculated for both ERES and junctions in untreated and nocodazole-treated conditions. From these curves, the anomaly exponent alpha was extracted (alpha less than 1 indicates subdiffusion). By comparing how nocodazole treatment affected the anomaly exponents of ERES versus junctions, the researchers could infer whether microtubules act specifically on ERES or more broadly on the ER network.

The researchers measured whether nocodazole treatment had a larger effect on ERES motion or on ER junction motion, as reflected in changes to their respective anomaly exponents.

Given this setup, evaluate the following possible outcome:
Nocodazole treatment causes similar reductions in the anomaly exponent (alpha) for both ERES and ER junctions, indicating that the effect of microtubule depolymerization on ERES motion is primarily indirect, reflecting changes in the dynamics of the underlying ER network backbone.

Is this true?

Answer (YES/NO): YES